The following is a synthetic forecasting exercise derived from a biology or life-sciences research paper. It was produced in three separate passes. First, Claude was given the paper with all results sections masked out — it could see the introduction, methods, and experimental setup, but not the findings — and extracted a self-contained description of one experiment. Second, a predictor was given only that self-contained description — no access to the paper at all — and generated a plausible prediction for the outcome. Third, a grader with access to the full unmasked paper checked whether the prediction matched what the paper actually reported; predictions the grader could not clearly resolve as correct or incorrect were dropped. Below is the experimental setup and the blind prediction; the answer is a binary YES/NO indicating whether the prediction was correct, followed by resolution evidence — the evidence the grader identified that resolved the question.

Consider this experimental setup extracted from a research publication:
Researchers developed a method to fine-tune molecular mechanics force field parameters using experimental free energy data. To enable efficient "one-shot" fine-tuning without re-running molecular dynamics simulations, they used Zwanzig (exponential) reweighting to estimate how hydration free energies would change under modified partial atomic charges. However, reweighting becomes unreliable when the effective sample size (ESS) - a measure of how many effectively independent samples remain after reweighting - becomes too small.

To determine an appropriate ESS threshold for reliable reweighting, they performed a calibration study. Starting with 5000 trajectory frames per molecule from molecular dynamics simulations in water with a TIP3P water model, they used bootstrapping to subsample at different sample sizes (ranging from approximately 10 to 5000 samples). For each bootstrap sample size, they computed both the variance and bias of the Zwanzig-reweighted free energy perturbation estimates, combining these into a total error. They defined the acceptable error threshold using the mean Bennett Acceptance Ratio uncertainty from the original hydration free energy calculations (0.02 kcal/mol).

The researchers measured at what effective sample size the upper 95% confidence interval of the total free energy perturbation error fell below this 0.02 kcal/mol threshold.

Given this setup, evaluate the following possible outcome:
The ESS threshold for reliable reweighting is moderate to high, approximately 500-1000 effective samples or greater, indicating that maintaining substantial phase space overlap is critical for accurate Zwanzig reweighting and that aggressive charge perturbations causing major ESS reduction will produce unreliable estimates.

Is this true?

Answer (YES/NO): YES